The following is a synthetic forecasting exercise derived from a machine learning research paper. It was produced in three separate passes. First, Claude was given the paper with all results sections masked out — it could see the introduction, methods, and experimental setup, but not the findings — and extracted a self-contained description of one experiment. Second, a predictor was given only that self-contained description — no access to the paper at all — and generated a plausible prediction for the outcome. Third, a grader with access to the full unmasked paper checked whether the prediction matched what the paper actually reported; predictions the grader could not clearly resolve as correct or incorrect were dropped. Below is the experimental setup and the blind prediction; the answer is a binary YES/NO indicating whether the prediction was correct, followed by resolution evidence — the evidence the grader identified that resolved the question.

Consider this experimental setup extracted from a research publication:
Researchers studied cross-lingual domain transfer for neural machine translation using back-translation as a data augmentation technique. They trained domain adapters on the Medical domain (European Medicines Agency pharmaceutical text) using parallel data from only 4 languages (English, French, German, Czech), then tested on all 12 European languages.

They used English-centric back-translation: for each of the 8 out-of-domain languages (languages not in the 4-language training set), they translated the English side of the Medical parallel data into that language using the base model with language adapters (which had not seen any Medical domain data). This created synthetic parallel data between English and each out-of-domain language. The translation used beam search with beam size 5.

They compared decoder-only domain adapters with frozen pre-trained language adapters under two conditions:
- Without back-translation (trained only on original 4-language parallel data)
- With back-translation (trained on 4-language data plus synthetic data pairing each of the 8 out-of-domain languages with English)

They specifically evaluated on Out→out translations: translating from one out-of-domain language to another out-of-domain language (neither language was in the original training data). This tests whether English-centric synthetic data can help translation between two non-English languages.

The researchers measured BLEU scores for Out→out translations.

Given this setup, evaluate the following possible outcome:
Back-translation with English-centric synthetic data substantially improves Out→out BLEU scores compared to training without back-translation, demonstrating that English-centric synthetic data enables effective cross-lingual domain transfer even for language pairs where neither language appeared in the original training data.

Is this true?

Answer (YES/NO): YES